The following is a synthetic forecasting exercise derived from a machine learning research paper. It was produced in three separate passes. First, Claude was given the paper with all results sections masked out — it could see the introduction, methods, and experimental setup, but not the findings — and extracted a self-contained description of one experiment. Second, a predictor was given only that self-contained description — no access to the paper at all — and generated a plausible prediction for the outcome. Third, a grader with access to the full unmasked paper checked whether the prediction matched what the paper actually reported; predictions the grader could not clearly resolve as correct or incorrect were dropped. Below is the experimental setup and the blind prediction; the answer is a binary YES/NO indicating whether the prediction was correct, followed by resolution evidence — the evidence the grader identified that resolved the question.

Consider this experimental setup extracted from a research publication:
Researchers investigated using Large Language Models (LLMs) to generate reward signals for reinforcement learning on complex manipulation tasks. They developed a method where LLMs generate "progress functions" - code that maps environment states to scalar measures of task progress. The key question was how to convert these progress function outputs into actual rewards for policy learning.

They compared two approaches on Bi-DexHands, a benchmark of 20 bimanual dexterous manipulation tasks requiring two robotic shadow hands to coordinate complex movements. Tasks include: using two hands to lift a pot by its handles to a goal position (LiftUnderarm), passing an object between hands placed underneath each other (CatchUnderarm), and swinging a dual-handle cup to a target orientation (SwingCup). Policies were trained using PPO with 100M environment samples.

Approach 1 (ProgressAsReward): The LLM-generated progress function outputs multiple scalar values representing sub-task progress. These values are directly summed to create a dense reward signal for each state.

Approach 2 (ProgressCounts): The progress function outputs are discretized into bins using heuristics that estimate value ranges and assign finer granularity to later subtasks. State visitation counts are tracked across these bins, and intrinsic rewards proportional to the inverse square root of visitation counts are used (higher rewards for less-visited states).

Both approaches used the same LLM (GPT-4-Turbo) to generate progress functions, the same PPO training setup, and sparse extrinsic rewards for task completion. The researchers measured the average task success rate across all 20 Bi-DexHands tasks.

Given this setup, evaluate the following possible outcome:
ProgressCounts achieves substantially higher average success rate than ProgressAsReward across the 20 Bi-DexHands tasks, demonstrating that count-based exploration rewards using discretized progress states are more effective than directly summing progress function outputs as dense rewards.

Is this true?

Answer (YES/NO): YES